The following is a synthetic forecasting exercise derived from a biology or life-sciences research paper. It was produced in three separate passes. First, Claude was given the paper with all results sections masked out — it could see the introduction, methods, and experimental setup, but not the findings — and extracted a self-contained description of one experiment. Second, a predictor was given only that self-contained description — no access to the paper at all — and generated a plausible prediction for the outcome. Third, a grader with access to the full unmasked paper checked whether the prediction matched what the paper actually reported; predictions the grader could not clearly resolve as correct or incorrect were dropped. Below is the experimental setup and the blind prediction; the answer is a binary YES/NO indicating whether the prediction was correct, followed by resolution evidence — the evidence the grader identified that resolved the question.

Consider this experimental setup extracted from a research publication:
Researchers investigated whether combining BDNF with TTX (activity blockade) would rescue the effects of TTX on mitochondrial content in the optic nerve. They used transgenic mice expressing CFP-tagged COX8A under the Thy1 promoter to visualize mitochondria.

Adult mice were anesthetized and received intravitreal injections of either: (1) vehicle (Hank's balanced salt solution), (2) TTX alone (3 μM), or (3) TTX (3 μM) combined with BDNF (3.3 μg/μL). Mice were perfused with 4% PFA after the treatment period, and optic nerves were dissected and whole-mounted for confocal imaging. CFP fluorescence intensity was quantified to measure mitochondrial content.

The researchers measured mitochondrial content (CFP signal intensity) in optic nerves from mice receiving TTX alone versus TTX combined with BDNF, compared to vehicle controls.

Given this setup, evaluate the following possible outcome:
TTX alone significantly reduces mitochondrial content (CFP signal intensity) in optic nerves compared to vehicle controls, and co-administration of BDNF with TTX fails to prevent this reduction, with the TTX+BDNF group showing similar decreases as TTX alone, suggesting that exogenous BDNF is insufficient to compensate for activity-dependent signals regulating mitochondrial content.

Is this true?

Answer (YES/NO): NO